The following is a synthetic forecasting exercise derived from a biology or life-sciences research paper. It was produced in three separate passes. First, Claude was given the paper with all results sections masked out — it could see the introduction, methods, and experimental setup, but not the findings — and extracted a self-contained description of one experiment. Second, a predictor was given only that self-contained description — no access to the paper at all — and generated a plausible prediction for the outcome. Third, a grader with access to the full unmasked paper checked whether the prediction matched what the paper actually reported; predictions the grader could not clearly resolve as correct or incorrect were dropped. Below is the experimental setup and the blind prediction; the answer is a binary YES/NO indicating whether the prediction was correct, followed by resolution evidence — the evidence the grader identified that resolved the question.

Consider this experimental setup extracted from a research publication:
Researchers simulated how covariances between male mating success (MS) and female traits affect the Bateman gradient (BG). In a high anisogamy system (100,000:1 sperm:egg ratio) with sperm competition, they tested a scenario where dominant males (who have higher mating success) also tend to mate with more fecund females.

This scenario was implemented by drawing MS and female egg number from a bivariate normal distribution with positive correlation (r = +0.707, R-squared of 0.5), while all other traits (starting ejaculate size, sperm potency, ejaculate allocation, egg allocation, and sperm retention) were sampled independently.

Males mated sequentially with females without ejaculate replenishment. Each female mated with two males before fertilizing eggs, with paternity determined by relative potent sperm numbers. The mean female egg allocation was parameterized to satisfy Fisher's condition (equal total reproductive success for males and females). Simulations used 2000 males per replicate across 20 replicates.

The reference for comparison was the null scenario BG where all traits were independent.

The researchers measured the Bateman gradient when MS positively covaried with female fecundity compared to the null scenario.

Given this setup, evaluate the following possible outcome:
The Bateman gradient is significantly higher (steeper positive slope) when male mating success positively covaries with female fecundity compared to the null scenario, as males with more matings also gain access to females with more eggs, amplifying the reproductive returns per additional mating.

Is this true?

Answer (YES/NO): YES